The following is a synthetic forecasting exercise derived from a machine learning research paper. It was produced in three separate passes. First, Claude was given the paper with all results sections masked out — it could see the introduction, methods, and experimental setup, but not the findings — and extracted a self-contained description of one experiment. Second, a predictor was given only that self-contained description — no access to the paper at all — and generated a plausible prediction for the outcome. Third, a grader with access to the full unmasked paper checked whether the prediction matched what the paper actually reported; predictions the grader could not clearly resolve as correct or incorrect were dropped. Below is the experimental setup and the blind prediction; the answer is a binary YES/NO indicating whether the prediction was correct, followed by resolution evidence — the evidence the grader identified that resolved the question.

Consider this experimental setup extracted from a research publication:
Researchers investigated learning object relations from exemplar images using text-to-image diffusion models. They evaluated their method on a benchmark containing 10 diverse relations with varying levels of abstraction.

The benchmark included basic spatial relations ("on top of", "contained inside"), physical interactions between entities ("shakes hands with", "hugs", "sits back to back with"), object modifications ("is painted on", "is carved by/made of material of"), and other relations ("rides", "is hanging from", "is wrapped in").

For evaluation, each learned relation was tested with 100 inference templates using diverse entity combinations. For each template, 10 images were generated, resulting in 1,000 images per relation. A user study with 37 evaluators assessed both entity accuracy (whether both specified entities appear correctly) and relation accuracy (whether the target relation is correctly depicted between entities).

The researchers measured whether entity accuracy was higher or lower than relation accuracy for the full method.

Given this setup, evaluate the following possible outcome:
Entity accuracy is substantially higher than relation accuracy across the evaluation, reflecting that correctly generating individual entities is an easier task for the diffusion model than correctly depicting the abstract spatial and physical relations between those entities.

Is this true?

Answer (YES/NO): NO